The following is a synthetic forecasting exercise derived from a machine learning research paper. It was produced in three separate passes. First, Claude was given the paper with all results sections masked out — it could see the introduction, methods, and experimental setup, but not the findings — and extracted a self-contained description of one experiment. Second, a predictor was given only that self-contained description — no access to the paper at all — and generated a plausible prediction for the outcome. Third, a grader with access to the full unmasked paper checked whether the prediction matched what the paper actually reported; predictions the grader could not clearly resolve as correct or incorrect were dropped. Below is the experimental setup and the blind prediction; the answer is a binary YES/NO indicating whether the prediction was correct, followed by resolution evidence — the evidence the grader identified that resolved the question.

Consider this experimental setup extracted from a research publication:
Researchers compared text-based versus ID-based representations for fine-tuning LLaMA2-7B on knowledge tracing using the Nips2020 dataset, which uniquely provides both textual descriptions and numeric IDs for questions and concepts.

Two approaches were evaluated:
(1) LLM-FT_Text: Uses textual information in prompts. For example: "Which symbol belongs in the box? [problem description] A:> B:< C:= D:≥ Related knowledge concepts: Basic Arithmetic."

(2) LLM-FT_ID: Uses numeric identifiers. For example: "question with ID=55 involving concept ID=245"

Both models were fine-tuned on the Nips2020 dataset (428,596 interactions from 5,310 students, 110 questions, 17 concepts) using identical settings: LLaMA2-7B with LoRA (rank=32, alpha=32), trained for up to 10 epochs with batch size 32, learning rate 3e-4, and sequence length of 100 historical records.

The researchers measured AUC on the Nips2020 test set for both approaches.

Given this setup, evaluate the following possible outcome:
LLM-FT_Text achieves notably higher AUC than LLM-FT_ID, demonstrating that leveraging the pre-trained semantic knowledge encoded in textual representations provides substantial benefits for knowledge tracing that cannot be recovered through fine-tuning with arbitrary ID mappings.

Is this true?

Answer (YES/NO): NO